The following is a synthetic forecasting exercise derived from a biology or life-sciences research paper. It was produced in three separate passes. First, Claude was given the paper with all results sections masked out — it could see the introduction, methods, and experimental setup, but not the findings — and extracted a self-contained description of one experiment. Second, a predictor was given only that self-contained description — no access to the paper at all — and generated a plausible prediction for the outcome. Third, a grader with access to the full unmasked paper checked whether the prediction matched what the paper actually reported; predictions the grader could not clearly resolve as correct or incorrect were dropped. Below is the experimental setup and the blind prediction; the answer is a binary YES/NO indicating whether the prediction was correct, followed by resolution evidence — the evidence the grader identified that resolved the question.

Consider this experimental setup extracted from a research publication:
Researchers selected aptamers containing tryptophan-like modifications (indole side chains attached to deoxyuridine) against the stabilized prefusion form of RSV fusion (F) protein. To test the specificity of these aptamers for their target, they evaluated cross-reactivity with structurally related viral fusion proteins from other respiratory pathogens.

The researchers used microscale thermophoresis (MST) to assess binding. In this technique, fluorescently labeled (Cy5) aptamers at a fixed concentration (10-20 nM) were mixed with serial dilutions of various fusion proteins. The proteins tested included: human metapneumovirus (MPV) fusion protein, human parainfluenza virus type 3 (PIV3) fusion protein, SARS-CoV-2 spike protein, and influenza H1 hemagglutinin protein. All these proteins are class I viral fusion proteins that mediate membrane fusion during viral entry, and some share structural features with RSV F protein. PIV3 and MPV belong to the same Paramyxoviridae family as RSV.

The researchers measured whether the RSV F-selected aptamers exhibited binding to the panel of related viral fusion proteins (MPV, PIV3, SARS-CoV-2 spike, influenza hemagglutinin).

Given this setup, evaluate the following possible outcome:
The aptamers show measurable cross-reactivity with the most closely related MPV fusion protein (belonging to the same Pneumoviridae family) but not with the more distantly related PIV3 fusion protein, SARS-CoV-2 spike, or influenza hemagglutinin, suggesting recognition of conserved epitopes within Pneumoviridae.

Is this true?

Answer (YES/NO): NO